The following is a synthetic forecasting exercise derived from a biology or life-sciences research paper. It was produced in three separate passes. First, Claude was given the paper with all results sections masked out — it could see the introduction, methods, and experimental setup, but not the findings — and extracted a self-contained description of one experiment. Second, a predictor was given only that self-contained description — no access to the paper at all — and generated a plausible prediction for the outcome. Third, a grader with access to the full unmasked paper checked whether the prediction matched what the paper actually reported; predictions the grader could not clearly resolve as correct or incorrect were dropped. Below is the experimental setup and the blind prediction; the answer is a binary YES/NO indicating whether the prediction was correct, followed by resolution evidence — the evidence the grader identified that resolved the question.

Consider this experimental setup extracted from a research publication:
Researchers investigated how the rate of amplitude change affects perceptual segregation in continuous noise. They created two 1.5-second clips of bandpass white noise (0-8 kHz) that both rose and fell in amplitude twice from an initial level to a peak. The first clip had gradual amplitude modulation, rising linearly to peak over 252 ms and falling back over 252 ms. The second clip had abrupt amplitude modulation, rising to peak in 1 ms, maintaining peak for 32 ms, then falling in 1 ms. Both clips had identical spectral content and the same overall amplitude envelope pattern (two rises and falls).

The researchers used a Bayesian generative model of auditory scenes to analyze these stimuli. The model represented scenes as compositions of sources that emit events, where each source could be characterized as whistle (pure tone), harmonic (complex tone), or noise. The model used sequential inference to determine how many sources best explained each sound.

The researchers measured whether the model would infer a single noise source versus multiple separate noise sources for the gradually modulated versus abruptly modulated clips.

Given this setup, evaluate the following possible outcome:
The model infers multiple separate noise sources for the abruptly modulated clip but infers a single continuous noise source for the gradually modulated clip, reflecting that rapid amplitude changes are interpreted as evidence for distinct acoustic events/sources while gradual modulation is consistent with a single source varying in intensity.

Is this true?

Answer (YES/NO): YES